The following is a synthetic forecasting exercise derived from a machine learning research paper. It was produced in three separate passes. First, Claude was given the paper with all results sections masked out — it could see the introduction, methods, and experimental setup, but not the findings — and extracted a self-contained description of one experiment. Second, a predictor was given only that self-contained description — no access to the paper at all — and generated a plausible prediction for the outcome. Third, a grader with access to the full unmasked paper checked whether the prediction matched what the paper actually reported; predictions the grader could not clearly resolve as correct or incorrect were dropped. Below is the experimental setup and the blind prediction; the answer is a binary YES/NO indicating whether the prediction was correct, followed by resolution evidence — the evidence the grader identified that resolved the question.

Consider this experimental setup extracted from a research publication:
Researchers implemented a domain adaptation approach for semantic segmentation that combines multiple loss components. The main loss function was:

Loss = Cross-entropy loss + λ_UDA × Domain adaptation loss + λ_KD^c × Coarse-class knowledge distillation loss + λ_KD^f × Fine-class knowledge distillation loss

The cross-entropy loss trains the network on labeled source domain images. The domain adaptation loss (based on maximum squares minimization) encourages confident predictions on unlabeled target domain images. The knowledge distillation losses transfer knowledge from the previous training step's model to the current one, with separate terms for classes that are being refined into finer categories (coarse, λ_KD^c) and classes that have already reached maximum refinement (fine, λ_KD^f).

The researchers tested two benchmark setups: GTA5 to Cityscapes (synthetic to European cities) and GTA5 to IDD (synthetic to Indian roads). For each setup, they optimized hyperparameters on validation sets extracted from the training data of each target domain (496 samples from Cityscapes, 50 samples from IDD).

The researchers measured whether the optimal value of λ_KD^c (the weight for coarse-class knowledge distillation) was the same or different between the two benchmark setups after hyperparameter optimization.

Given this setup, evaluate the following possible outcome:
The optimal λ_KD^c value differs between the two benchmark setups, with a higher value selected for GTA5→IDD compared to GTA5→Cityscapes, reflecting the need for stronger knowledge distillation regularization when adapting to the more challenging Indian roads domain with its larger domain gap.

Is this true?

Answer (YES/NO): NO